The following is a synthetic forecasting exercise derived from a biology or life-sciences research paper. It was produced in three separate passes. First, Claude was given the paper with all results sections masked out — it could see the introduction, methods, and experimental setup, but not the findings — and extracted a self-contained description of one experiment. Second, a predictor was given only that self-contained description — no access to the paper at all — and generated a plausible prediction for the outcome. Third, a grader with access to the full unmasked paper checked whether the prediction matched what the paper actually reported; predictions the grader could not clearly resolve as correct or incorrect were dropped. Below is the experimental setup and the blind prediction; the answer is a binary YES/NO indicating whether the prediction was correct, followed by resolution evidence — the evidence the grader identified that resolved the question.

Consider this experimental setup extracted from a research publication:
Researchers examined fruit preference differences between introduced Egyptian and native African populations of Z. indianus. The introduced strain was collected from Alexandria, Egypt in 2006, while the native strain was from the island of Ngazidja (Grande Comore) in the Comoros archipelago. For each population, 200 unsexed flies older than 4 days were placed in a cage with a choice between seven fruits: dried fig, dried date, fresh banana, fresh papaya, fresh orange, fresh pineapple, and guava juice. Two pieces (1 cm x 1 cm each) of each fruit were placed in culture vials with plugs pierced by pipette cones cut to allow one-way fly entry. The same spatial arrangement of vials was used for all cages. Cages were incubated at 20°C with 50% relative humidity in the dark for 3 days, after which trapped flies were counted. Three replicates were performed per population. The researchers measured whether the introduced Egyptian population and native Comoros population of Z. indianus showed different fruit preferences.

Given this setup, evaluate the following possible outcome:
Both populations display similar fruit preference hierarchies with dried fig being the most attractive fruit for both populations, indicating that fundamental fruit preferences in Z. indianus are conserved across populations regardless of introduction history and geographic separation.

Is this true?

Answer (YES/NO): NO